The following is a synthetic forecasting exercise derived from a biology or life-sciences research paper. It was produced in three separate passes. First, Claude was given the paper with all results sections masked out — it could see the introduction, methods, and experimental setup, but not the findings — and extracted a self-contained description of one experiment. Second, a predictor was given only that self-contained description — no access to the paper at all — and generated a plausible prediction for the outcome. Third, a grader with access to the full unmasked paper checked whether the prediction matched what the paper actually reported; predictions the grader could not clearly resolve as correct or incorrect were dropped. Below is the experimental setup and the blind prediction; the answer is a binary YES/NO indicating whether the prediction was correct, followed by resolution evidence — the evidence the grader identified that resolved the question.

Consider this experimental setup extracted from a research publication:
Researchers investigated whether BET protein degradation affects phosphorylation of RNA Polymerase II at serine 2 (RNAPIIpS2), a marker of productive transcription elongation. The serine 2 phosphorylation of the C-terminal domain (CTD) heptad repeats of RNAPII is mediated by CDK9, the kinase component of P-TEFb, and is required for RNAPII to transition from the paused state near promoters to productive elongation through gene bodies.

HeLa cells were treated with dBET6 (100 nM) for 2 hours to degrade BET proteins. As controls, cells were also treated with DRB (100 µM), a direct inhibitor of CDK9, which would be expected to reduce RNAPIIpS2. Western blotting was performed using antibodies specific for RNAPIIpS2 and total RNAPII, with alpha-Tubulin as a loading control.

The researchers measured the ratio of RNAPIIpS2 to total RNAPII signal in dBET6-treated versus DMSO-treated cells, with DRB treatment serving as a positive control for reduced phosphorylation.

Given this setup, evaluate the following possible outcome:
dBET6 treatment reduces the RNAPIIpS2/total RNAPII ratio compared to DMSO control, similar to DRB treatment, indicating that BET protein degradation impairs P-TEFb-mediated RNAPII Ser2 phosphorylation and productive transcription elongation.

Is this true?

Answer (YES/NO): YES